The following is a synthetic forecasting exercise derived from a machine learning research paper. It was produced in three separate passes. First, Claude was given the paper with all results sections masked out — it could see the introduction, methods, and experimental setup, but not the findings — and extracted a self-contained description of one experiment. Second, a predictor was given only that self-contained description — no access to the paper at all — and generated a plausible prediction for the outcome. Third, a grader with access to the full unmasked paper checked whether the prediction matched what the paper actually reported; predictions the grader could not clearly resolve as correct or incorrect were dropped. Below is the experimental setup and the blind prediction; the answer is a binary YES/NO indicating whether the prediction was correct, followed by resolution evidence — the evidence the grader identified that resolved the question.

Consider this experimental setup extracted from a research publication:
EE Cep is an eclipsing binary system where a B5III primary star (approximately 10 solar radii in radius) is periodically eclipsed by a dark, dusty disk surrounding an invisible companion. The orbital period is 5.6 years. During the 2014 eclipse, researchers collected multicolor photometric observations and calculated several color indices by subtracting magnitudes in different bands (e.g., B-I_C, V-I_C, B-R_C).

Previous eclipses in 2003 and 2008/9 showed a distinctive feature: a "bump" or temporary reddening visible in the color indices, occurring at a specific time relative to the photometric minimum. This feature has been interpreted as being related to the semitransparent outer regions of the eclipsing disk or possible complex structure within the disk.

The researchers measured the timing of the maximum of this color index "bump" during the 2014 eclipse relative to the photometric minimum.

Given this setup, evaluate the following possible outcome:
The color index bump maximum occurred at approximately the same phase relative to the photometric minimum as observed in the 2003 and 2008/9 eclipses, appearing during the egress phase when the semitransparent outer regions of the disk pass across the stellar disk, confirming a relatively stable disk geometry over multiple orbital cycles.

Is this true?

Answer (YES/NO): NO